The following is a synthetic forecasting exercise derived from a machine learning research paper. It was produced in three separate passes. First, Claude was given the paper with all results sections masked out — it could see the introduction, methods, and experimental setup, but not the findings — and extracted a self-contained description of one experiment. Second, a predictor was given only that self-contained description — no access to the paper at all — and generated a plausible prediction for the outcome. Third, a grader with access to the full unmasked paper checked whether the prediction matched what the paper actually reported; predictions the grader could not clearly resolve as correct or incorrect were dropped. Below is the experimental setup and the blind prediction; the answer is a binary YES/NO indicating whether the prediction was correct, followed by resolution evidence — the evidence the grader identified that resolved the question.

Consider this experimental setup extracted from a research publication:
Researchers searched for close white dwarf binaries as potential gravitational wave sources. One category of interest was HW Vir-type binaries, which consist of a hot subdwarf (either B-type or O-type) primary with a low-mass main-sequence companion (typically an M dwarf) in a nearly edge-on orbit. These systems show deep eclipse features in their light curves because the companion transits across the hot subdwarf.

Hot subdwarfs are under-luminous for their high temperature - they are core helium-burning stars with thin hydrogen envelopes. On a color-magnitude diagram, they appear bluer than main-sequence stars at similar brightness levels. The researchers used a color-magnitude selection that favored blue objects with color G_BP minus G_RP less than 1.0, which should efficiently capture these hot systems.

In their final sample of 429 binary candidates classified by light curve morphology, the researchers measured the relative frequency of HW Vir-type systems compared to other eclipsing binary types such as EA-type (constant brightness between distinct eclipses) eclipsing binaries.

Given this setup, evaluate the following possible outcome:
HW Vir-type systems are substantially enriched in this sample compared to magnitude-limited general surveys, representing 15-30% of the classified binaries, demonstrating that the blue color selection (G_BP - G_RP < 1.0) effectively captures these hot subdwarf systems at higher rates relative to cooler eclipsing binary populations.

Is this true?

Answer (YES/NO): NO